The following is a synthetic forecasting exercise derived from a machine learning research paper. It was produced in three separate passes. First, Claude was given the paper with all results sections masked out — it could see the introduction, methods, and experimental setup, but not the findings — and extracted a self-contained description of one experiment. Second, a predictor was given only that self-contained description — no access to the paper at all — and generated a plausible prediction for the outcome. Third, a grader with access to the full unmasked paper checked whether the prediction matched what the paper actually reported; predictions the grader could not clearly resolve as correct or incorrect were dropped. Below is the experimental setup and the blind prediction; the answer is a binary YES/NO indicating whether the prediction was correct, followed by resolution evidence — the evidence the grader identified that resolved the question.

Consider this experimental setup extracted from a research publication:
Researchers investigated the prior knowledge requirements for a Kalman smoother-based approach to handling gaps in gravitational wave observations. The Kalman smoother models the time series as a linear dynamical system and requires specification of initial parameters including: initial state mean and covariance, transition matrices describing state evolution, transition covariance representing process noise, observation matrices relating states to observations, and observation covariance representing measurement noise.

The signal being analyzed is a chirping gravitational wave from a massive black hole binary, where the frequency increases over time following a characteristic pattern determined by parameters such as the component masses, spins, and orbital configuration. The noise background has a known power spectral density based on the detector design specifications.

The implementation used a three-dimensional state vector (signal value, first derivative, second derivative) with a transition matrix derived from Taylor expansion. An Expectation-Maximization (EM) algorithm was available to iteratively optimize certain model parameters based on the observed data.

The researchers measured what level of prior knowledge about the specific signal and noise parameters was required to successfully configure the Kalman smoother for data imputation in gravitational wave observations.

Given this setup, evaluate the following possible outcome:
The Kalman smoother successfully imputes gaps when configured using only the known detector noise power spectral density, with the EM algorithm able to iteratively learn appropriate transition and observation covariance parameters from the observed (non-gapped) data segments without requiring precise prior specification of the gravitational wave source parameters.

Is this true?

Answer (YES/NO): NO